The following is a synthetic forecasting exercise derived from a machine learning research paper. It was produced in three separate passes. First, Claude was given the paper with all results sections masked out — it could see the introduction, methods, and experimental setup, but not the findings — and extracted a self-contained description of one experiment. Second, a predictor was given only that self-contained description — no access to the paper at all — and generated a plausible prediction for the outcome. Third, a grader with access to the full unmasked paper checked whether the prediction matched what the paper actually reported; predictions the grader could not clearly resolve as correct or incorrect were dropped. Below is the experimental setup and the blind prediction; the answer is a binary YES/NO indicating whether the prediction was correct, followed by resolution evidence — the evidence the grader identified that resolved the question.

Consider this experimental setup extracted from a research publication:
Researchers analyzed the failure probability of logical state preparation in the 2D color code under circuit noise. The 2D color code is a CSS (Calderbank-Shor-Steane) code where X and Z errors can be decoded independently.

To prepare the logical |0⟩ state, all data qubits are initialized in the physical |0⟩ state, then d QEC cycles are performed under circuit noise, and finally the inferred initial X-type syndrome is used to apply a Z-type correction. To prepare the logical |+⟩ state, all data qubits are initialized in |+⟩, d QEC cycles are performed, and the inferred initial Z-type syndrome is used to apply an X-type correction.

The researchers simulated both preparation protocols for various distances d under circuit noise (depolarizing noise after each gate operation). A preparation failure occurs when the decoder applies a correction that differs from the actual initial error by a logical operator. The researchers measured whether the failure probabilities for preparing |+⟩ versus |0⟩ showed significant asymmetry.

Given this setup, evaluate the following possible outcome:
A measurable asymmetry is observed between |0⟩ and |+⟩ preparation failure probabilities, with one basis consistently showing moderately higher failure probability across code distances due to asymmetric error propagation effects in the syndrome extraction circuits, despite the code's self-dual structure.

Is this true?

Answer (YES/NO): NO